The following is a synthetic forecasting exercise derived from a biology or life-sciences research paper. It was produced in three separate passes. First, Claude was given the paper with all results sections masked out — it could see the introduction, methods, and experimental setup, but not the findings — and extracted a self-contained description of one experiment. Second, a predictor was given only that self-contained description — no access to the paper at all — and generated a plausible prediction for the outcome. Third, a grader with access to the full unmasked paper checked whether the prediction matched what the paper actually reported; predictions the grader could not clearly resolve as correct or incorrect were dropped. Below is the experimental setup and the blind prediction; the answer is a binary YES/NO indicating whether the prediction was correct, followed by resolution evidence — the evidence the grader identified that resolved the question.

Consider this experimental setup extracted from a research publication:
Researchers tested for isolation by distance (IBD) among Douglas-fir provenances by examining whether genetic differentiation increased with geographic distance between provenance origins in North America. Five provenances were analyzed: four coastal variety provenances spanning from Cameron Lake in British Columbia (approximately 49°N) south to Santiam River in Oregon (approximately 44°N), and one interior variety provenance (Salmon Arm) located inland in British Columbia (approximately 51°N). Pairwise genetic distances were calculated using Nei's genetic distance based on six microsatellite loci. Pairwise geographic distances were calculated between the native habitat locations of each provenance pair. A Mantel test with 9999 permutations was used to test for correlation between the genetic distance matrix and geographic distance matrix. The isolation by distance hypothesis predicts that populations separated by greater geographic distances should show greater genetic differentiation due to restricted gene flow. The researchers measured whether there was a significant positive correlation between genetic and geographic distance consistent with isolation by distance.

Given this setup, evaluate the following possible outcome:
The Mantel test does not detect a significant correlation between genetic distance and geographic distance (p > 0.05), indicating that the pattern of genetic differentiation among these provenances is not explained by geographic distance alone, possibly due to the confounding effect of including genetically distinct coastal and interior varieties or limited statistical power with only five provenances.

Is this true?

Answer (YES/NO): NO